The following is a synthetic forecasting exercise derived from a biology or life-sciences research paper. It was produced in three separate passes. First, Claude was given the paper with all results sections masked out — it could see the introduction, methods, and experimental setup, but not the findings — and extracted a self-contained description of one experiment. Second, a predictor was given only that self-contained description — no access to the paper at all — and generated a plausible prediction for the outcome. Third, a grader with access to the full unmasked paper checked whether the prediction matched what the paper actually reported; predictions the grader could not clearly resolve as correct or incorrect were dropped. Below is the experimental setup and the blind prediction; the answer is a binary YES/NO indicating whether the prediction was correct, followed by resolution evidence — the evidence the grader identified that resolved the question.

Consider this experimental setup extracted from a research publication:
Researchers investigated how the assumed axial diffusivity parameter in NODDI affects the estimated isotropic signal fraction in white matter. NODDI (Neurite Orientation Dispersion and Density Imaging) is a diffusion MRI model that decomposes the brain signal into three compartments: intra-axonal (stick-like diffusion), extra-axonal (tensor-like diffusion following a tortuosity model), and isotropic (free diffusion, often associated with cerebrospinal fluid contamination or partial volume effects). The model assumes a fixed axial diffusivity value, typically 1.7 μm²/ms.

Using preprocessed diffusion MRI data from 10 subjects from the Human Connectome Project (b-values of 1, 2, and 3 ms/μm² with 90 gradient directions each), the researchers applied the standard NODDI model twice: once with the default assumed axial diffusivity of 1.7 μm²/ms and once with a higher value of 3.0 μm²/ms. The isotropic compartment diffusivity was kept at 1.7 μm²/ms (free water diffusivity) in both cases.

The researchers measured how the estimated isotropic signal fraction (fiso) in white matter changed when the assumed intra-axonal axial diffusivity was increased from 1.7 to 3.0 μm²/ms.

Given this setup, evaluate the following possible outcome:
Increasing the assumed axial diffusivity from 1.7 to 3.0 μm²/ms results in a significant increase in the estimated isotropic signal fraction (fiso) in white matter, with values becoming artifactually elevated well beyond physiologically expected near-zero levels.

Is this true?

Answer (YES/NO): NO